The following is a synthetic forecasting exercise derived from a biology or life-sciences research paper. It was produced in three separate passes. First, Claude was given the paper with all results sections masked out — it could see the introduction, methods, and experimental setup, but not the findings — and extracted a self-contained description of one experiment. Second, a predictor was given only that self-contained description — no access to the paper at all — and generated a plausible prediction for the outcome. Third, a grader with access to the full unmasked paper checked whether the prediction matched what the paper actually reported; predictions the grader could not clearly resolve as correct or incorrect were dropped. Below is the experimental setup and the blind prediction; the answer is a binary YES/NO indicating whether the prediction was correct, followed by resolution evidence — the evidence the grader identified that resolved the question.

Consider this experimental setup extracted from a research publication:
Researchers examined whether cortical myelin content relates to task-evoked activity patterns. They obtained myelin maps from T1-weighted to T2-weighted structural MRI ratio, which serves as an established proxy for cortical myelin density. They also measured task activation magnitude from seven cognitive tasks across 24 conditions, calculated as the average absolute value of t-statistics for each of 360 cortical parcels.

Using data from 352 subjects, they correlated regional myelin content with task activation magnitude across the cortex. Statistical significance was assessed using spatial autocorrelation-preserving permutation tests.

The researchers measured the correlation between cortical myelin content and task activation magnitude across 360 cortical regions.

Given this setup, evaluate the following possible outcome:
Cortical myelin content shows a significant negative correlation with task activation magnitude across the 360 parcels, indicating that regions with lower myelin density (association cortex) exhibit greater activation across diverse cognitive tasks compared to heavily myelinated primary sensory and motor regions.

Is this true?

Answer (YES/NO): NO